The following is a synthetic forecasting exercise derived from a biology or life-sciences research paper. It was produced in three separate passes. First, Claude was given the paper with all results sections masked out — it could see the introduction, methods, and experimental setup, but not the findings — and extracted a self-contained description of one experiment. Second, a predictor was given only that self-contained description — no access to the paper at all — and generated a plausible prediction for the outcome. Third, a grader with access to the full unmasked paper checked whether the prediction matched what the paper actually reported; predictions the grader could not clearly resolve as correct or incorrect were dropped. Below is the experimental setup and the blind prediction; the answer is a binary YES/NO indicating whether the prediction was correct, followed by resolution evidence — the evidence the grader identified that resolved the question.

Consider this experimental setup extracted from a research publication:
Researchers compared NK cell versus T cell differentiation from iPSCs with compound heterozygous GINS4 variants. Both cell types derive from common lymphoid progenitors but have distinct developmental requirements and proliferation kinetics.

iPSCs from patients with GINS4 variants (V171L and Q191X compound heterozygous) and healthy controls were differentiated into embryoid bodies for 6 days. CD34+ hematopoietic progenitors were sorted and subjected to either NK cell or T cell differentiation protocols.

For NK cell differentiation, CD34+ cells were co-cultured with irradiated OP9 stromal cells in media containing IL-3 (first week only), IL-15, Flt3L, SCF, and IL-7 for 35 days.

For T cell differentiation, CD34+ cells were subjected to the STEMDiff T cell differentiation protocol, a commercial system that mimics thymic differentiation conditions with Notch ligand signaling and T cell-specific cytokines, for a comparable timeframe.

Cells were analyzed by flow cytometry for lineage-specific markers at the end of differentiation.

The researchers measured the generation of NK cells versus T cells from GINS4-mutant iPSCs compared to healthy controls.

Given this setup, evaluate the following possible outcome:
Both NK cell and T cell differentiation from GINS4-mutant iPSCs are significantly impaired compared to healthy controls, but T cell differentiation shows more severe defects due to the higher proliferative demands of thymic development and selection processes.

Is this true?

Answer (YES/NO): NO